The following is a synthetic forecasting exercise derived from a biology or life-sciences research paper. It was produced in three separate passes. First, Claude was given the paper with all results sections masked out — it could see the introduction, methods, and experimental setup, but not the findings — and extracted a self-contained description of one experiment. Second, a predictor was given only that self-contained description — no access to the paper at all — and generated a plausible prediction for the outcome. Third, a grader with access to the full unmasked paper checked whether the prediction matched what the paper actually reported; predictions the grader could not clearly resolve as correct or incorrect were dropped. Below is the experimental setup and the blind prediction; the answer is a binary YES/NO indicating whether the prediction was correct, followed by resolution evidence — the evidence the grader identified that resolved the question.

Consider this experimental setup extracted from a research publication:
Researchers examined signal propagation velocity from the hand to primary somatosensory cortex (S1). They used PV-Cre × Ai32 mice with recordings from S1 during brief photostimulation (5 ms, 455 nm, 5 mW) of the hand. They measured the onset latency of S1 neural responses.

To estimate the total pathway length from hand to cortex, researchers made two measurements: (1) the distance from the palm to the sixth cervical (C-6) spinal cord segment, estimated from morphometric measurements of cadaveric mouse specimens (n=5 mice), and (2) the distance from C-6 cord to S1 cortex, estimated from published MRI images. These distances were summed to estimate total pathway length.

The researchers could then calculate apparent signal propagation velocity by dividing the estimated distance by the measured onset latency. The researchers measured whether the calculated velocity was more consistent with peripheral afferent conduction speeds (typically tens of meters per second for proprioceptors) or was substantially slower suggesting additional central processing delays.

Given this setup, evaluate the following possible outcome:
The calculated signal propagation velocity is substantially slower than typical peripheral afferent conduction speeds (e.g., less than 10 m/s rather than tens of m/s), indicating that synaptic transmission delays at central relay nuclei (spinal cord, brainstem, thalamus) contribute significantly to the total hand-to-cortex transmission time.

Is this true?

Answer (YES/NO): YES